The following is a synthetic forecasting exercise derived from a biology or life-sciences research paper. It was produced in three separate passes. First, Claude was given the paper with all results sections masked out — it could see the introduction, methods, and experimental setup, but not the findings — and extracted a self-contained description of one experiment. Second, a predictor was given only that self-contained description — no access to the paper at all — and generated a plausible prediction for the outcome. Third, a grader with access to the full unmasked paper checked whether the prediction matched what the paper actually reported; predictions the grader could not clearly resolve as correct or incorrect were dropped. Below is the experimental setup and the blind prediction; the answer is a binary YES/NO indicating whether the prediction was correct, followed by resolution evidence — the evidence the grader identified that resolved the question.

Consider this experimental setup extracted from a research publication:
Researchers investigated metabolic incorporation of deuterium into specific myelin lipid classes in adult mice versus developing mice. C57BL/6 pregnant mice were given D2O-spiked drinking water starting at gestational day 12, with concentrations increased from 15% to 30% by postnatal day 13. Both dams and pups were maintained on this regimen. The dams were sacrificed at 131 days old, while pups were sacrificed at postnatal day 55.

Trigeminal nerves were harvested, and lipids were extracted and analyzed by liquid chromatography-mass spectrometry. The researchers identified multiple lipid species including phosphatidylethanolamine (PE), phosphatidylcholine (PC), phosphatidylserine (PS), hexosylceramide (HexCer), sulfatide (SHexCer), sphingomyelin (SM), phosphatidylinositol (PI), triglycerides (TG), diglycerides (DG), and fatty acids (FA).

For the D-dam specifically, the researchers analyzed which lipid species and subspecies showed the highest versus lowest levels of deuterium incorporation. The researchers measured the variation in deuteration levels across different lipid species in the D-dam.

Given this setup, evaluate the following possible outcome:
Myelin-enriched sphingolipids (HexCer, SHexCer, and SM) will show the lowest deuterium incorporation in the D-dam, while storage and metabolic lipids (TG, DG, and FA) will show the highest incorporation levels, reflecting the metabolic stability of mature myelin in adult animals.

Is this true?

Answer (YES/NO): NO